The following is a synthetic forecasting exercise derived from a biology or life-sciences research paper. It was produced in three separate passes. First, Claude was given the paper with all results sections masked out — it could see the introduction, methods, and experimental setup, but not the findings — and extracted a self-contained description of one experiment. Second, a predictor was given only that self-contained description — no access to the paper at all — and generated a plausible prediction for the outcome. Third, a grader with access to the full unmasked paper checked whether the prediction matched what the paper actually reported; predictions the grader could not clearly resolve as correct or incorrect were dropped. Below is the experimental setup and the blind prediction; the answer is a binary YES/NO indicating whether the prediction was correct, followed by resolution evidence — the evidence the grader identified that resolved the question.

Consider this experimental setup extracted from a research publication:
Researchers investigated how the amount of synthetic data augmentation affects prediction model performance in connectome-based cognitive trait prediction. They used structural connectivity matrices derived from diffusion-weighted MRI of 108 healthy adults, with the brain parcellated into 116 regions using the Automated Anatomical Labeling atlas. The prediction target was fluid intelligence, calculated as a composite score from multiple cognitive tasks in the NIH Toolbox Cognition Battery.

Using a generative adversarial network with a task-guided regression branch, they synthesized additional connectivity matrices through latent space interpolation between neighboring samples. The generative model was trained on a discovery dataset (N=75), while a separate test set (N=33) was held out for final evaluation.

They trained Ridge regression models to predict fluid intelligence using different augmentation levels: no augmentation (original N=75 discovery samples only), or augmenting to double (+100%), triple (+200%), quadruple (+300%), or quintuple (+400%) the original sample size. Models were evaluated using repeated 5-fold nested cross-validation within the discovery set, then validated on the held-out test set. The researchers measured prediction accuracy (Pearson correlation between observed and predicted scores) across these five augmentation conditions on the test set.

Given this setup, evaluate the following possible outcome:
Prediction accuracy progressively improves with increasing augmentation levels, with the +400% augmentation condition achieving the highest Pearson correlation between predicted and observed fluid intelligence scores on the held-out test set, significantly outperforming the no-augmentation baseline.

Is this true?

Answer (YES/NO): NO